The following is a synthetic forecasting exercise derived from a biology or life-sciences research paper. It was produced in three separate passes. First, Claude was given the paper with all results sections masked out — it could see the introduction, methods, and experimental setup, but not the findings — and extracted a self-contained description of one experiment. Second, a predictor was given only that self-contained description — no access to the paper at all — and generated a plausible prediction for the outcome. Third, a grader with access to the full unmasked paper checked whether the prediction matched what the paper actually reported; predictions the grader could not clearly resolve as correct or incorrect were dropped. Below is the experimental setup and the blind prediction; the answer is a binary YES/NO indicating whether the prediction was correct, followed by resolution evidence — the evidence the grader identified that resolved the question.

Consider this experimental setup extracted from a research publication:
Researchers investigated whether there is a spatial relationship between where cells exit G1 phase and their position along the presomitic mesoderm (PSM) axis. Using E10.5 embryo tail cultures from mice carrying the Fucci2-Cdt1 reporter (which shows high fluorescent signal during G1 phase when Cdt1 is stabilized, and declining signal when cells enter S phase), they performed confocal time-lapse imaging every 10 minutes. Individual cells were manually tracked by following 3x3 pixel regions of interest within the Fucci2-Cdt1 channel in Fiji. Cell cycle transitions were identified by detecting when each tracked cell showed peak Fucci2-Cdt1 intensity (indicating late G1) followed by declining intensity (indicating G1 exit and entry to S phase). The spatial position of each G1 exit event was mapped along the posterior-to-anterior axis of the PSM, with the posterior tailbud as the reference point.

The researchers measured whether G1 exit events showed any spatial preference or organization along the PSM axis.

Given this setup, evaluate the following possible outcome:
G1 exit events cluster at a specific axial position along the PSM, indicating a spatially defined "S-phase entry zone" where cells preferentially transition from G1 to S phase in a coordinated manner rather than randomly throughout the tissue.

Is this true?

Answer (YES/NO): NO